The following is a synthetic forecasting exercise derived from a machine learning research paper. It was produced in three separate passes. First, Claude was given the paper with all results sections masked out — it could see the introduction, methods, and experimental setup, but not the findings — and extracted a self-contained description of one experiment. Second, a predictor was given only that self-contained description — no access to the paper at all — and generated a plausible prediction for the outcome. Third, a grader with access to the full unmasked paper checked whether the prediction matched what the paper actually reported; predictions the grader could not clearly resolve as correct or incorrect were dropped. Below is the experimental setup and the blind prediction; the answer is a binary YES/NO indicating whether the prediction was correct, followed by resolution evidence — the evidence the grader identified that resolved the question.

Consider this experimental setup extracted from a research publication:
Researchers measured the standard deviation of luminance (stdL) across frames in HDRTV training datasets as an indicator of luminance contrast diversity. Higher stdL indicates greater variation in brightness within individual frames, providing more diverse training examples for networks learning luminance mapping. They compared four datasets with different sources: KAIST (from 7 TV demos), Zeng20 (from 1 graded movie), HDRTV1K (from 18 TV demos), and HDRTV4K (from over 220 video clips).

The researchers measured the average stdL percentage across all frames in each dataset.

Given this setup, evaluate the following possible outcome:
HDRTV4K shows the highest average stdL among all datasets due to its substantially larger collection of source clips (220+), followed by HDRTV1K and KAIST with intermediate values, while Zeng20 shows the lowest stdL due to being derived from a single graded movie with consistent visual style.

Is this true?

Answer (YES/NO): YES